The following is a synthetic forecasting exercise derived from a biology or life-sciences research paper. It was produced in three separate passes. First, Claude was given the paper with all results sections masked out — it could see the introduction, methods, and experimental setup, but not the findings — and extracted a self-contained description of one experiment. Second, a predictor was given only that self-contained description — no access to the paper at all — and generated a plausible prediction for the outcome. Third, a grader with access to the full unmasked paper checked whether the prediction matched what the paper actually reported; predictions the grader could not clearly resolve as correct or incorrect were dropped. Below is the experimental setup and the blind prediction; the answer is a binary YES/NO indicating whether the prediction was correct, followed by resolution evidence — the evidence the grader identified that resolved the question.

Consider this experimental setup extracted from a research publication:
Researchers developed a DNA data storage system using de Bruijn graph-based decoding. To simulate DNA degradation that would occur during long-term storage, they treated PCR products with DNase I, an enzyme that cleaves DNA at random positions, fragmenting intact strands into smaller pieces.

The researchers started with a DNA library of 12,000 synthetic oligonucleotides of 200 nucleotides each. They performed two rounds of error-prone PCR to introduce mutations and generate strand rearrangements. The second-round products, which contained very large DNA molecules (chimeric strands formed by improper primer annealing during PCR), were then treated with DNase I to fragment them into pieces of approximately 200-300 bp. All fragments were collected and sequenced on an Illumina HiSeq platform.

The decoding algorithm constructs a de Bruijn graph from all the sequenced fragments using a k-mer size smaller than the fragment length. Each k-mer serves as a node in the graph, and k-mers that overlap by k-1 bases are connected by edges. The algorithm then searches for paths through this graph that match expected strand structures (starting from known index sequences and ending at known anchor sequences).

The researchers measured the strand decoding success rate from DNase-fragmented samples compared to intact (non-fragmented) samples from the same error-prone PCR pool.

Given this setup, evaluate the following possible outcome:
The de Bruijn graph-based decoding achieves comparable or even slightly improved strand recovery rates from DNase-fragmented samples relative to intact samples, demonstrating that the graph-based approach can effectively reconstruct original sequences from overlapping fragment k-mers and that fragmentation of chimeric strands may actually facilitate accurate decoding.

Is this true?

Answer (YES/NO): YES